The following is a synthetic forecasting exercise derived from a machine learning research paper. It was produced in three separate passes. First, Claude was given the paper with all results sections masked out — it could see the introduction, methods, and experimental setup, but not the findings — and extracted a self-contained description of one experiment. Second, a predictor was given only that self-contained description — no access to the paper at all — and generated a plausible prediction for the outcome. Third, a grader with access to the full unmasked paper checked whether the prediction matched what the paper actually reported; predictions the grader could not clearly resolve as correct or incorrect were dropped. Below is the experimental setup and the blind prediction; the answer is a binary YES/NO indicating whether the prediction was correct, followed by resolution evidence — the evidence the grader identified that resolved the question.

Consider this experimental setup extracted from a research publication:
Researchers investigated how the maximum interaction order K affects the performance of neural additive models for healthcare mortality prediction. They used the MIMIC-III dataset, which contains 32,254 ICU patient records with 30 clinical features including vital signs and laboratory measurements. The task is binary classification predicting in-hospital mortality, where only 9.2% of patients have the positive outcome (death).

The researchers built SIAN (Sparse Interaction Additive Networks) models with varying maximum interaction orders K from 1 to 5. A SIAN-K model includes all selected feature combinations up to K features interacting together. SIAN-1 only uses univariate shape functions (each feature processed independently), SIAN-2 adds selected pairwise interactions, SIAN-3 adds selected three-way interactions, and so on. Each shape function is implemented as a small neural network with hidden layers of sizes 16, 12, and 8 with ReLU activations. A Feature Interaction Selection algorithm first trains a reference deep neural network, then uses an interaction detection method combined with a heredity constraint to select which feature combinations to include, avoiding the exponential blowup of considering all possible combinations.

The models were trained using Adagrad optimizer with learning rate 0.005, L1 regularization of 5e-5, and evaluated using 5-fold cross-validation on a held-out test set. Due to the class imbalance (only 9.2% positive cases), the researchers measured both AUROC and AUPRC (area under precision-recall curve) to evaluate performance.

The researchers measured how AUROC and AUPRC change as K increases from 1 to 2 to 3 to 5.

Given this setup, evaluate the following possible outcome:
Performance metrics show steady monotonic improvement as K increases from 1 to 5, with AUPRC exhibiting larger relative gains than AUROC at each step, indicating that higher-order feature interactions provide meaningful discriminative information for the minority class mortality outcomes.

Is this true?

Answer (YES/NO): NO